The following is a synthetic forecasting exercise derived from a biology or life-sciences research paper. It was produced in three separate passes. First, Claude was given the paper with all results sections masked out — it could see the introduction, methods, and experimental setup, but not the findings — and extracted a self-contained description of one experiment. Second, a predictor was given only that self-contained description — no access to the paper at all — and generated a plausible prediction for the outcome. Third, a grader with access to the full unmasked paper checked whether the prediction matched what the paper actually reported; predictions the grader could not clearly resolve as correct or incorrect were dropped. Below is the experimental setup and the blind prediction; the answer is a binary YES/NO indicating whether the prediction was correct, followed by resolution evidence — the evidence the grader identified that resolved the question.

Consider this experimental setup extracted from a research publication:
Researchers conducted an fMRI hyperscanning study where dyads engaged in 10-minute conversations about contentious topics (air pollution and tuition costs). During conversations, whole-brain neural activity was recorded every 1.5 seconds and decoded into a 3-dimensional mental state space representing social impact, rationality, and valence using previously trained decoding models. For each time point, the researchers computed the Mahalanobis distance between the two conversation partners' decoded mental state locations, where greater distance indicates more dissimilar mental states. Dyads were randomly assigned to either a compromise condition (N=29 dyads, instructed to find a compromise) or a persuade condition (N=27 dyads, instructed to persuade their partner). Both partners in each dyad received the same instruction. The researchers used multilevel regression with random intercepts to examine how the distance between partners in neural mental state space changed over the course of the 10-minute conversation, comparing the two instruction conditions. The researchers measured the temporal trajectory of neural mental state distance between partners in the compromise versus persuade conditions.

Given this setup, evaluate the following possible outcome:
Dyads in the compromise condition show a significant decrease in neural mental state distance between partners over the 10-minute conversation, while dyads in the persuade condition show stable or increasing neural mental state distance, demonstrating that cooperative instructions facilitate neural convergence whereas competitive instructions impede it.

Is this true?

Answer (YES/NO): NO